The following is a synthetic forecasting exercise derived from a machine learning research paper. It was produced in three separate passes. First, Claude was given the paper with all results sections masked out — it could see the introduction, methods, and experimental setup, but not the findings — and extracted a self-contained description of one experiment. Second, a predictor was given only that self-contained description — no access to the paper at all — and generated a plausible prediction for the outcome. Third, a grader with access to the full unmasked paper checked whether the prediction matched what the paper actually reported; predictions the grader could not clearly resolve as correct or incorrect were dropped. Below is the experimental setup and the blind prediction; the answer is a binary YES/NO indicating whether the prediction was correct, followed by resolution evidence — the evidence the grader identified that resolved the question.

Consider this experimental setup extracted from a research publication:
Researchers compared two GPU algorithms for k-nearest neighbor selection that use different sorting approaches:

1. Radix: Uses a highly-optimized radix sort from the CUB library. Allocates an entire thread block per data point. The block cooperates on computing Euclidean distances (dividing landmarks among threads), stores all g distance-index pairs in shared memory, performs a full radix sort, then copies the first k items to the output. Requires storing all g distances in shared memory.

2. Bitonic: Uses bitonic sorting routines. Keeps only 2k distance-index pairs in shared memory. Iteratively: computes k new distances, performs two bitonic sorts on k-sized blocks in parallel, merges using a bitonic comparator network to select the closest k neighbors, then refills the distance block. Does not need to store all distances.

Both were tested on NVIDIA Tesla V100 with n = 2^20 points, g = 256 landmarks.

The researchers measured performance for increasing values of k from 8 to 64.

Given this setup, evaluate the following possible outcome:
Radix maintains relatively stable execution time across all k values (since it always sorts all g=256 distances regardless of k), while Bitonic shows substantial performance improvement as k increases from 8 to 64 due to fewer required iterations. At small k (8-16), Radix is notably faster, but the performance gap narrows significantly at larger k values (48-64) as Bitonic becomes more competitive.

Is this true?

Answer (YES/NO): NO